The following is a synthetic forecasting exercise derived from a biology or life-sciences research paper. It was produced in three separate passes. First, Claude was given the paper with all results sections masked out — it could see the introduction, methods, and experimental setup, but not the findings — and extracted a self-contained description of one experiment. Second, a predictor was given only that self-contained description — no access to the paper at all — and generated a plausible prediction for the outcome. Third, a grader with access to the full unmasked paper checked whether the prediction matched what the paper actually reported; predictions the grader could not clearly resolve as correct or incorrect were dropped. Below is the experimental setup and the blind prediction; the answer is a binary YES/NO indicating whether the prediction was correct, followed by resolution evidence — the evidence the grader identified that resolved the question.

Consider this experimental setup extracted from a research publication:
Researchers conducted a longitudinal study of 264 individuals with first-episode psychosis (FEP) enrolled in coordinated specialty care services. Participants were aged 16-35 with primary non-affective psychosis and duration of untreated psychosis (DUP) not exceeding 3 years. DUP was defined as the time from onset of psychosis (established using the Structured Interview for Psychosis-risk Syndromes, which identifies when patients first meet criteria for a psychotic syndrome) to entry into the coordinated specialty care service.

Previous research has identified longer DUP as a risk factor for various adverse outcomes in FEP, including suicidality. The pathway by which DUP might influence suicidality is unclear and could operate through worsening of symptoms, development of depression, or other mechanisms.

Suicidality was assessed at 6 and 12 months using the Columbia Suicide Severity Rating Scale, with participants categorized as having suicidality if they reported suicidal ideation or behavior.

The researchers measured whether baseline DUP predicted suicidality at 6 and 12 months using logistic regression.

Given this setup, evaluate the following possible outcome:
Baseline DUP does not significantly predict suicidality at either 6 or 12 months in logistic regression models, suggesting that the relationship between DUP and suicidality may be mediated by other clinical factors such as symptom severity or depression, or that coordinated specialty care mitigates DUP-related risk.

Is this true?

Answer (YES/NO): YES